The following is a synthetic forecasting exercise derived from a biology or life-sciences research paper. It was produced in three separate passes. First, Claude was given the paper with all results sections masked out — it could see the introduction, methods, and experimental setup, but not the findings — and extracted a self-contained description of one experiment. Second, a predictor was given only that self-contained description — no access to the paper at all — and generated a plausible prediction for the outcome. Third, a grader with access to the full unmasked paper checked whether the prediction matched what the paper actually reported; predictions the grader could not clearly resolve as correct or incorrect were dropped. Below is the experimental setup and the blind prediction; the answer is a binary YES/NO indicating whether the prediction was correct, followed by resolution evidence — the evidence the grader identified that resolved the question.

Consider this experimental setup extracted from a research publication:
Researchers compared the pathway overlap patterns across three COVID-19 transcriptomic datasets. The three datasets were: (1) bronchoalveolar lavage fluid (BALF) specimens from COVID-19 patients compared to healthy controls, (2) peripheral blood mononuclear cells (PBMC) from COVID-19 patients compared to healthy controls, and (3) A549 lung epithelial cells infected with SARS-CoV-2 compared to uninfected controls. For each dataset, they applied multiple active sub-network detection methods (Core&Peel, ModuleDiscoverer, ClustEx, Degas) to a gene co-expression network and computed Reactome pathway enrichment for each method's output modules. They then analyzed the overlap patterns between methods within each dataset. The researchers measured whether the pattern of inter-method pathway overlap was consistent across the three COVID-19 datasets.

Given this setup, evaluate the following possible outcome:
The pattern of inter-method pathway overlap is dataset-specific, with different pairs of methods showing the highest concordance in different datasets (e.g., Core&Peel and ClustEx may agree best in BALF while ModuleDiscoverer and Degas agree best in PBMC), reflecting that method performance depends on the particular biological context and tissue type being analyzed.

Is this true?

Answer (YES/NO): YES